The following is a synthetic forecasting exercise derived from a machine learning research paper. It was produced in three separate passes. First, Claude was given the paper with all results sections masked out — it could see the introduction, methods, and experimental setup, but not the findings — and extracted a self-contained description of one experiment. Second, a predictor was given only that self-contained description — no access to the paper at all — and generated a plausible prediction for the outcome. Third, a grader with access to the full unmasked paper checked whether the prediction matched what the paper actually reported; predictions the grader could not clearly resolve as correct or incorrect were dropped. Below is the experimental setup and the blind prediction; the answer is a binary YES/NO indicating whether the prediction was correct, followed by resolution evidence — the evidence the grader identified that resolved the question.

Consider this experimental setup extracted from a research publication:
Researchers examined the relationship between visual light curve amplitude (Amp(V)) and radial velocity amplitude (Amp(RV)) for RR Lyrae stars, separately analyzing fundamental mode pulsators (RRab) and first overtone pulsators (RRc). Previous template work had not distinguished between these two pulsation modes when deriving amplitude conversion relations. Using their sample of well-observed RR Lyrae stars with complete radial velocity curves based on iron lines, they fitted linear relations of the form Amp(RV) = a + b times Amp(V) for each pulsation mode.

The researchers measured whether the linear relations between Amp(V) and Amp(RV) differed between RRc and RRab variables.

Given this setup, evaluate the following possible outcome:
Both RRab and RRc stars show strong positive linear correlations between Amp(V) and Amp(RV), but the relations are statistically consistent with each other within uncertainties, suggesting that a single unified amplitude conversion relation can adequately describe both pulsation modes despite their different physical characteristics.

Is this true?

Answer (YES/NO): NO